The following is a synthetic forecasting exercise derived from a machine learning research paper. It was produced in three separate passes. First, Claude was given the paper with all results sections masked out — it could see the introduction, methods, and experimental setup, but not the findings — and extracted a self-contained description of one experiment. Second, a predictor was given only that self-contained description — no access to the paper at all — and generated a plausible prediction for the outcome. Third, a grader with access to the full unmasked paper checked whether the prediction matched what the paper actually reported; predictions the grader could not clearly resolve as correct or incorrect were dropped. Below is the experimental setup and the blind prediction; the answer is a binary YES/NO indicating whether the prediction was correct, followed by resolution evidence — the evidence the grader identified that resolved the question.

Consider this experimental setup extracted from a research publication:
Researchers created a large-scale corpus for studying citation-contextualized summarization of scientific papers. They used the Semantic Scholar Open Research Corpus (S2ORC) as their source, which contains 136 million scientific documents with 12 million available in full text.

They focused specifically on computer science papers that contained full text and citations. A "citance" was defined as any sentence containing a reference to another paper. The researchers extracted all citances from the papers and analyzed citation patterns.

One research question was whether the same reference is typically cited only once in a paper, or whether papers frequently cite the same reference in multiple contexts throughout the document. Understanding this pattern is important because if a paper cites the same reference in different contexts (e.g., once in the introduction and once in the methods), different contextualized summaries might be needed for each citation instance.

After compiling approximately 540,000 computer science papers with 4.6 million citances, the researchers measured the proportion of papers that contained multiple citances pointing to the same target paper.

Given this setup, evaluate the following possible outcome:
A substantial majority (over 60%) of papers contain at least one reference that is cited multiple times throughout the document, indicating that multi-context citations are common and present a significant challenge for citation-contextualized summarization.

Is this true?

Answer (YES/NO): YES